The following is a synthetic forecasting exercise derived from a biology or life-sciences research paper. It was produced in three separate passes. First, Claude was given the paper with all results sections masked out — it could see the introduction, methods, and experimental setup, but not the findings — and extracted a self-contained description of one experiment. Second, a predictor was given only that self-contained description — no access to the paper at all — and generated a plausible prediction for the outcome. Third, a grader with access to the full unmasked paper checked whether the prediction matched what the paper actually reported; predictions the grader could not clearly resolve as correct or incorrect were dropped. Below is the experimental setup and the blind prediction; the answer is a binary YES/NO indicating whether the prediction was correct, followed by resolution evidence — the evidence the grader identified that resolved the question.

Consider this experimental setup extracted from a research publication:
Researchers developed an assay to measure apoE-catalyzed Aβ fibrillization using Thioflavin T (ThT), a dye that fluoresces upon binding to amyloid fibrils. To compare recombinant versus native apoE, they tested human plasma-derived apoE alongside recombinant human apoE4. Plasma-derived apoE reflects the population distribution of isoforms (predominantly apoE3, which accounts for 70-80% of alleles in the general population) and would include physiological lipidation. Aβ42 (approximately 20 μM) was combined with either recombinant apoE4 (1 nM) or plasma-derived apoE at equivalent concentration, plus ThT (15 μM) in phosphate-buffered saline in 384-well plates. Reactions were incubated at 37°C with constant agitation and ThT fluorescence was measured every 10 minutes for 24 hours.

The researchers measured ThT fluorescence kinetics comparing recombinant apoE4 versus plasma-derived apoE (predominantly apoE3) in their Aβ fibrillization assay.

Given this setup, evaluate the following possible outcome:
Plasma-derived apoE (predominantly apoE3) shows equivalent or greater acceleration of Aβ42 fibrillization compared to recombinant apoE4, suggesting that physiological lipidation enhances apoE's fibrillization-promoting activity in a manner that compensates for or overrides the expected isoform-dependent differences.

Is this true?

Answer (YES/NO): YES